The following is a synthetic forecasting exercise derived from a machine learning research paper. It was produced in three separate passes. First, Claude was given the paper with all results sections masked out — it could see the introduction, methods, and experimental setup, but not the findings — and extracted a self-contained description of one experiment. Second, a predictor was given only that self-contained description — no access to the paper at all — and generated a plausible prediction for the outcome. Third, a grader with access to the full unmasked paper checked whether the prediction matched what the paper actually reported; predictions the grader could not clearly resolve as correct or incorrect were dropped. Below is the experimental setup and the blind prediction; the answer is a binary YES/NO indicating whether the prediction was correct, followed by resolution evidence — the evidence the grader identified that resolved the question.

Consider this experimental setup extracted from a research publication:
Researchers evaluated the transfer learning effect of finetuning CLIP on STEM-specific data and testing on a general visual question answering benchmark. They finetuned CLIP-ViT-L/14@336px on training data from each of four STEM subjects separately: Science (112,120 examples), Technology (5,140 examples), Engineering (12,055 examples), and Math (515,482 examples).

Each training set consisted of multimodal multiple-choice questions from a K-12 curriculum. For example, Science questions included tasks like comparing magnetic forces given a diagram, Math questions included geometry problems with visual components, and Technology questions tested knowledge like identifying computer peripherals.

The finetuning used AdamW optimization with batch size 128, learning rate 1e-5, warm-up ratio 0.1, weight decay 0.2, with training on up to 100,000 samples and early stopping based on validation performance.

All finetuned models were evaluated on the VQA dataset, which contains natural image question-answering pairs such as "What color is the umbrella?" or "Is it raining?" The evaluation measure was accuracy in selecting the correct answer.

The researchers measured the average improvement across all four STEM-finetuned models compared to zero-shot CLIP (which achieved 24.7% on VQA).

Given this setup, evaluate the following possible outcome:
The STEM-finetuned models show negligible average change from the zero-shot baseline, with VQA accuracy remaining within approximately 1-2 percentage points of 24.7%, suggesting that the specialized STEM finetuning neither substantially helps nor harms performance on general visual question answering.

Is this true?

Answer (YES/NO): YES